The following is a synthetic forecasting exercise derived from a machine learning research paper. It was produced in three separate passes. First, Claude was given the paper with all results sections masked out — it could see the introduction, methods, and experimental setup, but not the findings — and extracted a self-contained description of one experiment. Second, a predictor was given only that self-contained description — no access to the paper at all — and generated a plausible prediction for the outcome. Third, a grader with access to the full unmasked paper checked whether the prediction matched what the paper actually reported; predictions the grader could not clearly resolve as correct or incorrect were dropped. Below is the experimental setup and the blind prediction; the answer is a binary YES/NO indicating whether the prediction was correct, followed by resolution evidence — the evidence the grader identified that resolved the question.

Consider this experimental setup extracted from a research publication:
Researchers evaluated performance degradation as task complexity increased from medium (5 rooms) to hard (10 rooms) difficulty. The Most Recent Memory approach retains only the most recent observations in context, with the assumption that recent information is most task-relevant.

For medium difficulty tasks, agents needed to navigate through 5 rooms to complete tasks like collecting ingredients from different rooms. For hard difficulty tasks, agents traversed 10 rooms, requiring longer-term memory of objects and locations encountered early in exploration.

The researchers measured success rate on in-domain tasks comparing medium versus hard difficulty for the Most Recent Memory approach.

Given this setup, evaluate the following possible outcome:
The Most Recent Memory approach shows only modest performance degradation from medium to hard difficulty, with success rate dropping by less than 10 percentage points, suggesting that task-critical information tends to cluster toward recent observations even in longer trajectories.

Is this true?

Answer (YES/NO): YES